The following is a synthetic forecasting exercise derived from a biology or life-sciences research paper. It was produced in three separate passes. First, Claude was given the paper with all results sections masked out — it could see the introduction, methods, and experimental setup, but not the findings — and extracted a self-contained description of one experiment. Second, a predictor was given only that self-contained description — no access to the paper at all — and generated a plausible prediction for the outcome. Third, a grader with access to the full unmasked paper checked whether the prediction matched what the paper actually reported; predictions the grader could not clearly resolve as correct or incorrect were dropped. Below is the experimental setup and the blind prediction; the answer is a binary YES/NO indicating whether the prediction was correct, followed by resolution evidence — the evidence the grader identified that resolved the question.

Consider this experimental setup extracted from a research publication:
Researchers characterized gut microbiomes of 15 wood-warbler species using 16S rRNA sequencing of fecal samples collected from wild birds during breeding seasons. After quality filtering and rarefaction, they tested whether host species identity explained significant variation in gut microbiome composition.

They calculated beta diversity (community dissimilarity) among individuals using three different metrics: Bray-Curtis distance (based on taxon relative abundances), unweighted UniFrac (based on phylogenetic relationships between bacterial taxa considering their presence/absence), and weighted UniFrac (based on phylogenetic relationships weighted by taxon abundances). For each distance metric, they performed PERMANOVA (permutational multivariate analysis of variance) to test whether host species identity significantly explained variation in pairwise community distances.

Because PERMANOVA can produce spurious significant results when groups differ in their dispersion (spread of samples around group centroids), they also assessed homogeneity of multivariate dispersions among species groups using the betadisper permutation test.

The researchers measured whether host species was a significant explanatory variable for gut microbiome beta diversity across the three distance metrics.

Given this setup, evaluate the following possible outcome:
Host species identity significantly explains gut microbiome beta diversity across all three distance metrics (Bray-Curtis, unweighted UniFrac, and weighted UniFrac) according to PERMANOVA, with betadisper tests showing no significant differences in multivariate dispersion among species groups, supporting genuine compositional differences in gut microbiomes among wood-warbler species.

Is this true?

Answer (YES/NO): NO